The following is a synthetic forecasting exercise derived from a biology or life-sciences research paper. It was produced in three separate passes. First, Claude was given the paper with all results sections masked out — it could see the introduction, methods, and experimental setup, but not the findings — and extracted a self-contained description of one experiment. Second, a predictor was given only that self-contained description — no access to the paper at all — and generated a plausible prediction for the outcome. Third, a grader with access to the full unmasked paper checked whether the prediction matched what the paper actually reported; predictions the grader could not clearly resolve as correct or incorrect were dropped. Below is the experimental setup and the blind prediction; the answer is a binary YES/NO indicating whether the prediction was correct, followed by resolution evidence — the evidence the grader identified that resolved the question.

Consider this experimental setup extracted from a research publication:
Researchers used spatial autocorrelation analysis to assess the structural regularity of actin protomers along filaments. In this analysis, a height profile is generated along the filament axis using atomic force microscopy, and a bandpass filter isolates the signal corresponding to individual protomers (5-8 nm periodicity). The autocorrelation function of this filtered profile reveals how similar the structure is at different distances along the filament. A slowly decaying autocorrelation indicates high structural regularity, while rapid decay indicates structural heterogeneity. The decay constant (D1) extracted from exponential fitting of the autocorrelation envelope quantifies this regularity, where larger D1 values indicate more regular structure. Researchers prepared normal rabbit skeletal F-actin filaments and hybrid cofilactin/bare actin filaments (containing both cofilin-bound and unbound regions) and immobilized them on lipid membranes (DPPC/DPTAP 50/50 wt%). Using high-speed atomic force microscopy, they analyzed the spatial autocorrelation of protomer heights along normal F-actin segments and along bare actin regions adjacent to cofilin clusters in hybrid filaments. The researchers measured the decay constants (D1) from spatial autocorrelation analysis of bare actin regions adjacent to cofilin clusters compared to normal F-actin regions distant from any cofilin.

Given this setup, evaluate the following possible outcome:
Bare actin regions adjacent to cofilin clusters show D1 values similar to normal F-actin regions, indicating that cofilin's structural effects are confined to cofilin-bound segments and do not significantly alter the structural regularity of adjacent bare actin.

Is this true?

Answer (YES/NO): NO